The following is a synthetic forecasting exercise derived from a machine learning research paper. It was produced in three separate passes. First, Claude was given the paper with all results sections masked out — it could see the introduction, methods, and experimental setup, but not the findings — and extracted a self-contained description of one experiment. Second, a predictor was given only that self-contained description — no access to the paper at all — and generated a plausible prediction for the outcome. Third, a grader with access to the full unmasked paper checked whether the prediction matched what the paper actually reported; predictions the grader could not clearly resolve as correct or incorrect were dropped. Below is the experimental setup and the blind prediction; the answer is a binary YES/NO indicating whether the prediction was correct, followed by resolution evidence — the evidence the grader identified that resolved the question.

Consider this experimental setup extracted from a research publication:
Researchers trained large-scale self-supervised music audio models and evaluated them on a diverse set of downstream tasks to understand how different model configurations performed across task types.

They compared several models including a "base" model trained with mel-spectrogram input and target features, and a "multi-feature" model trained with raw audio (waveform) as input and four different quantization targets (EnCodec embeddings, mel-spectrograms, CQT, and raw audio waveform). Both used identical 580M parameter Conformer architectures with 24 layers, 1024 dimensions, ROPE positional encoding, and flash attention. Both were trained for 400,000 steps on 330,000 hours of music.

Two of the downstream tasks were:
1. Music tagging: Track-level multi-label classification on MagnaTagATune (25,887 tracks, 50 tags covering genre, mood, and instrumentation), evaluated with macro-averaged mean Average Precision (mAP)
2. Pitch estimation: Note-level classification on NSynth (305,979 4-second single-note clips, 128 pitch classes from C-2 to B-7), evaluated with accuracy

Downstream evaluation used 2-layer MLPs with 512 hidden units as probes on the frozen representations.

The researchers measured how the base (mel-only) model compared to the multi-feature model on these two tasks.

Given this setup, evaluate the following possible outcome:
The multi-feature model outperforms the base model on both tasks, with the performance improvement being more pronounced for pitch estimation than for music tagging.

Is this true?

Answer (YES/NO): NO